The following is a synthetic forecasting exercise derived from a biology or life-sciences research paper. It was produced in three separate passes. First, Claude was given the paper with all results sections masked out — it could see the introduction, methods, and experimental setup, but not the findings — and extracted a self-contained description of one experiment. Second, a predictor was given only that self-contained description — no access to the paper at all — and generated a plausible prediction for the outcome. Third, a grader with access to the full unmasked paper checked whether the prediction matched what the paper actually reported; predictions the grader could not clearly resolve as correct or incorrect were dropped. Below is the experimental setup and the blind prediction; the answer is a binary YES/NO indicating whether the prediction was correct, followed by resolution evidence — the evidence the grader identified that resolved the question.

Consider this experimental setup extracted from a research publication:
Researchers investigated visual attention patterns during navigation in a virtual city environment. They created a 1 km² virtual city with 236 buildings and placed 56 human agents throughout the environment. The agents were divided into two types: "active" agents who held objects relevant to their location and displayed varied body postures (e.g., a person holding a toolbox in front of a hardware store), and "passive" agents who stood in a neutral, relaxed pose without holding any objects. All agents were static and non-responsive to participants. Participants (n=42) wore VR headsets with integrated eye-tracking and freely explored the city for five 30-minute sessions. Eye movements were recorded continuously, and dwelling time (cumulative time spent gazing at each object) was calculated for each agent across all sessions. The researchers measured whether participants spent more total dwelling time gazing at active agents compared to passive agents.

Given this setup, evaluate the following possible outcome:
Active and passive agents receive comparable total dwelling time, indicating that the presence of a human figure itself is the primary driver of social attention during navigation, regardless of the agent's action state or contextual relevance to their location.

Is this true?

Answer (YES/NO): NO